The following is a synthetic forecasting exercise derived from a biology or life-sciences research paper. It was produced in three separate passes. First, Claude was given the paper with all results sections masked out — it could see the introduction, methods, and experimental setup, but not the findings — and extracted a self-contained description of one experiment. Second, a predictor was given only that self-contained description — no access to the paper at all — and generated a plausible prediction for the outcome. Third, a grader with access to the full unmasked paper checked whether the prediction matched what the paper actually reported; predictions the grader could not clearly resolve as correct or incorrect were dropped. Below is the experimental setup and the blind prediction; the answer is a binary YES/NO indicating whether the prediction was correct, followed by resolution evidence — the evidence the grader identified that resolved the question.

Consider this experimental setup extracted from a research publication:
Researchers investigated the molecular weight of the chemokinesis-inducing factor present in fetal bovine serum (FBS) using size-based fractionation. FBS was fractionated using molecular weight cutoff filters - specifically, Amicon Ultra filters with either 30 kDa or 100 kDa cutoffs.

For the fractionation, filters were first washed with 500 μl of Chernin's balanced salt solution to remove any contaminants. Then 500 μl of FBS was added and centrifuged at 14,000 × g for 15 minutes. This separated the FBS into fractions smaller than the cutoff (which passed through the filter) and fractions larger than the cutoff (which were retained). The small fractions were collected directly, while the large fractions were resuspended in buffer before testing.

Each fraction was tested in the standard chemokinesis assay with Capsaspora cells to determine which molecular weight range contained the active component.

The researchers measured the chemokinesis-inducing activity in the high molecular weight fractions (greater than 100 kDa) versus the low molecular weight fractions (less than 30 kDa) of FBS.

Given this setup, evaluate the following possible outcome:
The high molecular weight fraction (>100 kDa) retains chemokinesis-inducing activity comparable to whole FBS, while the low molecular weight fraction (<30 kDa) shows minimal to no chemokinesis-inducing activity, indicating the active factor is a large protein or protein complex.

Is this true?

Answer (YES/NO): NO